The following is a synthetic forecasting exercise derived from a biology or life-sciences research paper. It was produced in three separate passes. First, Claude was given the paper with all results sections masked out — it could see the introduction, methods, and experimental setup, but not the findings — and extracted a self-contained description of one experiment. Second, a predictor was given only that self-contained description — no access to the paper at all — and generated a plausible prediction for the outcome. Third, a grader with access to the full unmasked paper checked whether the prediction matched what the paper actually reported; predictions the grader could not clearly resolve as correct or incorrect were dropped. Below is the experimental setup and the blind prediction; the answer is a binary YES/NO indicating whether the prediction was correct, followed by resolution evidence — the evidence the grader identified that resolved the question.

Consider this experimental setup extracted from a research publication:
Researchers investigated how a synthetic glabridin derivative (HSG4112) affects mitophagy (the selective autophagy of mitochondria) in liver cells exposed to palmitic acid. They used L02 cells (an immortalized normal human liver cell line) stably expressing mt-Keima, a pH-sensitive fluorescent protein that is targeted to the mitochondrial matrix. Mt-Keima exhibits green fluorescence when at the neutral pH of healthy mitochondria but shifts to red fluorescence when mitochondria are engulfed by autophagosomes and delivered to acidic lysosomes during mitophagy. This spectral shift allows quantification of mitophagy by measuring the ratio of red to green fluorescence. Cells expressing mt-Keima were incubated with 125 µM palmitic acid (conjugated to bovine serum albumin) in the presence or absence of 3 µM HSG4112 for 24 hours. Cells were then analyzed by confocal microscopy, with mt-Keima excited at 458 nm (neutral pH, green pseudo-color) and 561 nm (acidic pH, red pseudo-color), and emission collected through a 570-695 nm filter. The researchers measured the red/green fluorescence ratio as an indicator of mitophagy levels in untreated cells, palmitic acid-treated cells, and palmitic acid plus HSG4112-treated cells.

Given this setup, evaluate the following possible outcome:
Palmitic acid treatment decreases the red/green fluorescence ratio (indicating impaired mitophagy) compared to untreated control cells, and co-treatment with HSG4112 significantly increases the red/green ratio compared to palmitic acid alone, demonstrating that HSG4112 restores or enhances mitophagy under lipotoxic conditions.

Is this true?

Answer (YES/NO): YES